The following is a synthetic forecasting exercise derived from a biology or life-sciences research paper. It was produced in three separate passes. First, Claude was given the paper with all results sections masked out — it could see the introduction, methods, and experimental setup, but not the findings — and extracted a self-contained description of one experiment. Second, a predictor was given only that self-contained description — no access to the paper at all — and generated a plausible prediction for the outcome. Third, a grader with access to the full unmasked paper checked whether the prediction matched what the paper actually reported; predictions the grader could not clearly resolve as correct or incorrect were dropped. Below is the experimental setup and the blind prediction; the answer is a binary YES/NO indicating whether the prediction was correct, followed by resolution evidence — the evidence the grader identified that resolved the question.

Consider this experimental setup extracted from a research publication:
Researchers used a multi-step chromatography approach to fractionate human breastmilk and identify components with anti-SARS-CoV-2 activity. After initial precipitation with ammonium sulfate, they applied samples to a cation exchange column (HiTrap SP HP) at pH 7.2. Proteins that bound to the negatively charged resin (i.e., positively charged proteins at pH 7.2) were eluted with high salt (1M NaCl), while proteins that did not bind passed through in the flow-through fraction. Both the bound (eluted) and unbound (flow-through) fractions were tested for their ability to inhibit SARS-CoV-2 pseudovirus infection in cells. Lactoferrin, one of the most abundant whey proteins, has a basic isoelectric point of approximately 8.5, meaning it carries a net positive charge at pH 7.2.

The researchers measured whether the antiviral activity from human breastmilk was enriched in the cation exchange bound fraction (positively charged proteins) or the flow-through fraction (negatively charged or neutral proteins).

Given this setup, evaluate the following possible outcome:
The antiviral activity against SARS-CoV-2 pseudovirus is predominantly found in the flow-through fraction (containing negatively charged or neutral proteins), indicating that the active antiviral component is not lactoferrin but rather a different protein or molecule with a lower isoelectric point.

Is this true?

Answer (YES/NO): NO